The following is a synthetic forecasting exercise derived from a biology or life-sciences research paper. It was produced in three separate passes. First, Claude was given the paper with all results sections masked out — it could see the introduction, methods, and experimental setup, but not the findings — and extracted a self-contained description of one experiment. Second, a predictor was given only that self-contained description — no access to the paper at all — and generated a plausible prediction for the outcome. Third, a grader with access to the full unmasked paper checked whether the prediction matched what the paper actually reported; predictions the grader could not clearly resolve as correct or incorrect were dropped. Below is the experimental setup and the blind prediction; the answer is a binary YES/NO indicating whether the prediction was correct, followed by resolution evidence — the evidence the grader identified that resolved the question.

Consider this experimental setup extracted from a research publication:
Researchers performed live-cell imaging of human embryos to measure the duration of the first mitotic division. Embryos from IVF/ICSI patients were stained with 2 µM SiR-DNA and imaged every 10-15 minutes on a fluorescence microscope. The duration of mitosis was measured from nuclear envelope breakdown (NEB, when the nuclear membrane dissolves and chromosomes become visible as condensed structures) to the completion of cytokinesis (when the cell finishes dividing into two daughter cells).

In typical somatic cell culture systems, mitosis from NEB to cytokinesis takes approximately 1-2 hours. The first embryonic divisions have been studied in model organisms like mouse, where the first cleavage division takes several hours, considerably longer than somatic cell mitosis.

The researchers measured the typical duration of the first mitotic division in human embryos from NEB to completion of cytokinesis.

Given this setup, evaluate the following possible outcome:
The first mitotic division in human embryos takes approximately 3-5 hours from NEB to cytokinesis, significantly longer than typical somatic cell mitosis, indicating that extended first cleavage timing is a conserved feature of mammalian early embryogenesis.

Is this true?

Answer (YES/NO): YES